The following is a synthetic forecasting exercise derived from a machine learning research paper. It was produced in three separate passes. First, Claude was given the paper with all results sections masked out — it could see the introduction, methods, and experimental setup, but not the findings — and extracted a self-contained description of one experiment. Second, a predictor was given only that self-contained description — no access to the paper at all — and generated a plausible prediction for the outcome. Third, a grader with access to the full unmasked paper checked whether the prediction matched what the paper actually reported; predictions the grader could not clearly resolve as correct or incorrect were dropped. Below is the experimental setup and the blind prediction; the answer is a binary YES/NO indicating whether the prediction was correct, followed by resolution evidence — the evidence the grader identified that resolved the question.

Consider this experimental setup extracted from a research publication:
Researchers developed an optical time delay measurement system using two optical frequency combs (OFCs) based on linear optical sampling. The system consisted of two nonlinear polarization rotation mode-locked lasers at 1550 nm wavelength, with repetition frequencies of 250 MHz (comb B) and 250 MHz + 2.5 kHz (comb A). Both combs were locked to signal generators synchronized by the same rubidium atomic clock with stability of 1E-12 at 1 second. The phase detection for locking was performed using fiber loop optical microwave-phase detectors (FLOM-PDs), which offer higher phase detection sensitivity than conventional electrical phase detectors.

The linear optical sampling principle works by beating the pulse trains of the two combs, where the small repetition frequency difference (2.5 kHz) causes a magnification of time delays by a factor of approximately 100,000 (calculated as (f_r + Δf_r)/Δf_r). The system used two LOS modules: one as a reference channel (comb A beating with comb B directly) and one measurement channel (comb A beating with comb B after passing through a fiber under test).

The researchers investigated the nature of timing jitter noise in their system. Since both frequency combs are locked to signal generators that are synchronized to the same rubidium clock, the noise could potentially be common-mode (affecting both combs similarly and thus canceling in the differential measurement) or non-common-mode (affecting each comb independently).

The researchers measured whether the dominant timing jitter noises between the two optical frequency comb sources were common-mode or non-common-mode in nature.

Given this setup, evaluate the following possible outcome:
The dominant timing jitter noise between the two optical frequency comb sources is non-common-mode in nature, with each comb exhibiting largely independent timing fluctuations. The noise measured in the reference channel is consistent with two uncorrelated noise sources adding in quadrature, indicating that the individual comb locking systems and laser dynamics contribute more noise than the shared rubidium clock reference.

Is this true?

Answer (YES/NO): YES